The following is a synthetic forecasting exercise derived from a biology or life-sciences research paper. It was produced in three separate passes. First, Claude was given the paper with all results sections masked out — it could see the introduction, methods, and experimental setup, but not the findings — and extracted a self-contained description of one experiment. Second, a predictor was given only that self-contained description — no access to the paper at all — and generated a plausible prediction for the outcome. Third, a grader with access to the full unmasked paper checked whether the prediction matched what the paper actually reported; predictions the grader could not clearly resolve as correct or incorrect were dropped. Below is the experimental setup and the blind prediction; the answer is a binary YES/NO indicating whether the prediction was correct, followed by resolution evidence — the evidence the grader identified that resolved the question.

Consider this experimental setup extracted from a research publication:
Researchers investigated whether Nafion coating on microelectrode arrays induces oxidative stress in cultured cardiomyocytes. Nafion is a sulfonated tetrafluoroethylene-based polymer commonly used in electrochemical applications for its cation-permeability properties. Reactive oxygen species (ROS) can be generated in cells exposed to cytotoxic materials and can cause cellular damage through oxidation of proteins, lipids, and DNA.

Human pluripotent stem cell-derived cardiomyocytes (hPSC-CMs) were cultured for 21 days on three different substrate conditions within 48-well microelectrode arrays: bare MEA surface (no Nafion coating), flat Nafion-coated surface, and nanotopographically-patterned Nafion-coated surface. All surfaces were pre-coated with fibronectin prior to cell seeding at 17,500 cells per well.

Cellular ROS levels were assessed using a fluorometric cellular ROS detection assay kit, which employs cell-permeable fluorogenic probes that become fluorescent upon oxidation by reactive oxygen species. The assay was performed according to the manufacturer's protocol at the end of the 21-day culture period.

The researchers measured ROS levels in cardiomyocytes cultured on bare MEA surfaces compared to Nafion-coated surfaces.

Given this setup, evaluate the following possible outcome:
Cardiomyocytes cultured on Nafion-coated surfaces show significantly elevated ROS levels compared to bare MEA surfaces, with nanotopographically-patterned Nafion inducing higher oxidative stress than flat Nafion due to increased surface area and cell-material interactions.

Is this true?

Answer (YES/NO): NO